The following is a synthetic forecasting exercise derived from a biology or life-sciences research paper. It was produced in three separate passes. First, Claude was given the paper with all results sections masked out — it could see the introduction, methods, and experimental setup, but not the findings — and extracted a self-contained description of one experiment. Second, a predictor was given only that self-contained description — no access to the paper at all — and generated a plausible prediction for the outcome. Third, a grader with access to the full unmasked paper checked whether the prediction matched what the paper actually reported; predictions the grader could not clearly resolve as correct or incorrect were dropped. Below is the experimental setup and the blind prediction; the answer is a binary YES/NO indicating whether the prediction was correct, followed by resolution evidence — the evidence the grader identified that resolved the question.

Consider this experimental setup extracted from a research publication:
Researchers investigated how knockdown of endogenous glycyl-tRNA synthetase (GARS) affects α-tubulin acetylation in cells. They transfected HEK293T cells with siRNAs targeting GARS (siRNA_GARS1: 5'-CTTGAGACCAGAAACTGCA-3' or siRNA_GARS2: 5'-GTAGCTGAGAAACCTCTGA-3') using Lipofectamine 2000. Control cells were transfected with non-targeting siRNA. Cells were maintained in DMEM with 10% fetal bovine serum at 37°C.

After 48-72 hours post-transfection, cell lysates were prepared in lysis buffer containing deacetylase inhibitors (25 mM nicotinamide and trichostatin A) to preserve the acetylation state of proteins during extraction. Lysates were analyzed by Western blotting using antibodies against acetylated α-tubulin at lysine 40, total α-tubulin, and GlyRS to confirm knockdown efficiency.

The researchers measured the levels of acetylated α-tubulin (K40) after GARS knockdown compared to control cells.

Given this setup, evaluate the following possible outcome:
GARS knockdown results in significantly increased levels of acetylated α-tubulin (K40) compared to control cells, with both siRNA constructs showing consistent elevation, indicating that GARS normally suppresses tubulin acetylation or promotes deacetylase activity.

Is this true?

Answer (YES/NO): NO